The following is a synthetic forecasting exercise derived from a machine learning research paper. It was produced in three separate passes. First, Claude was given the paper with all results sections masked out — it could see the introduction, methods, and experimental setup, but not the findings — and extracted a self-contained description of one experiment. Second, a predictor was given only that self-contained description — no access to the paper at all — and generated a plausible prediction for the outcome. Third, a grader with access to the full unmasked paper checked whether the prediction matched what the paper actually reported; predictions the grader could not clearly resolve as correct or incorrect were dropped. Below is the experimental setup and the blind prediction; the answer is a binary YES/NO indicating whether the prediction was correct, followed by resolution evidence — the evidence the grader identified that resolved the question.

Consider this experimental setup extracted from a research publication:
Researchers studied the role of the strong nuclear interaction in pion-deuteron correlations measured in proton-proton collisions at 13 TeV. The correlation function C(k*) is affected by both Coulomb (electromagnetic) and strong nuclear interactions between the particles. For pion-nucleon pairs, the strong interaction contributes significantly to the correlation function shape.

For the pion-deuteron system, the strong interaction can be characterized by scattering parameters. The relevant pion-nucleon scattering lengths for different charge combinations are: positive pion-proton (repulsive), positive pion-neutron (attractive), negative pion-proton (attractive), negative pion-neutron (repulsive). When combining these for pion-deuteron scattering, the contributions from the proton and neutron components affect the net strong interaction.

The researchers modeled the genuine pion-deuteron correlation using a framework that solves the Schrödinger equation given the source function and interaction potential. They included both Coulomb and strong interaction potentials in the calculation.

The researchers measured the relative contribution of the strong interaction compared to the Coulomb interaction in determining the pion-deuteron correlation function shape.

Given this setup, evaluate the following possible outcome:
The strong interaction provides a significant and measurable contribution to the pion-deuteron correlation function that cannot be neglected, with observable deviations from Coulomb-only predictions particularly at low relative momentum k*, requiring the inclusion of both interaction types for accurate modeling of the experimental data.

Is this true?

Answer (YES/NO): NO